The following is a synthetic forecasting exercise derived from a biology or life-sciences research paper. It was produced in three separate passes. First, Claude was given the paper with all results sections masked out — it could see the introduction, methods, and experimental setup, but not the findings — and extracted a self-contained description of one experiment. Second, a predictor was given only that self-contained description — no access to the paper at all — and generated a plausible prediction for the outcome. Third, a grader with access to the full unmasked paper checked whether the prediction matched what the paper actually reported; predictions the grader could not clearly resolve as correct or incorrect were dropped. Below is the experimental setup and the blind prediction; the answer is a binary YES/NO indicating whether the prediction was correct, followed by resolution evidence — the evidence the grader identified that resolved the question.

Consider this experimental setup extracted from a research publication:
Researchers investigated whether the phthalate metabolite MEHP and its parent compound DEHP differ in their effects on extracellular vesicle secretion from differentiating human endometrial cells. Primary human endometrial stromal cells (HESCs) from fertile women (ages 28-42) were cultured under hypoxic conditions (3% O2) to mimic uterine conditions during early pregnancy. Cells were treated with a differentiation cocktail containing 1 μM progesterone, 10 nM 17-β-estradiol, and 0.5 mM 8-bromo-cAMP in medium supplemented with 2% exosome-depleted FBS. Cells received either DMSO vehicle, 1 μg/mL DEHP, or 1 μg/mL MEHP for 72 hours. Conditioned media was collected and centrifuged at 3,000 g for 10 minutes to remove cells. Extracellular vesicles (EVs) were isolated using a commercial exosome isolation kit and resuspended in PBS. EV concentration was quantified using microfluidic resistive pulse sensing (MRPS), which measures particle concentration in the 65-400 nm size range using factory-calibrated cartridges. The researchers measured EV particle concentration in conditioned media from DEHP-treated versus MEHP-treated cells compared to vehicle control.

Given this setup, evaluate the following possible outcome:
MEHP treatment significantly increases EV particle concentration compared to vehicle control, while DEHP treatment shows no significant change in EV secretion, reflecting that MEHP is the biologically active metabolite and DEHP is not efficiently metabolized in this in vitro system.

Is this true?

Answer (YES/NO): NO